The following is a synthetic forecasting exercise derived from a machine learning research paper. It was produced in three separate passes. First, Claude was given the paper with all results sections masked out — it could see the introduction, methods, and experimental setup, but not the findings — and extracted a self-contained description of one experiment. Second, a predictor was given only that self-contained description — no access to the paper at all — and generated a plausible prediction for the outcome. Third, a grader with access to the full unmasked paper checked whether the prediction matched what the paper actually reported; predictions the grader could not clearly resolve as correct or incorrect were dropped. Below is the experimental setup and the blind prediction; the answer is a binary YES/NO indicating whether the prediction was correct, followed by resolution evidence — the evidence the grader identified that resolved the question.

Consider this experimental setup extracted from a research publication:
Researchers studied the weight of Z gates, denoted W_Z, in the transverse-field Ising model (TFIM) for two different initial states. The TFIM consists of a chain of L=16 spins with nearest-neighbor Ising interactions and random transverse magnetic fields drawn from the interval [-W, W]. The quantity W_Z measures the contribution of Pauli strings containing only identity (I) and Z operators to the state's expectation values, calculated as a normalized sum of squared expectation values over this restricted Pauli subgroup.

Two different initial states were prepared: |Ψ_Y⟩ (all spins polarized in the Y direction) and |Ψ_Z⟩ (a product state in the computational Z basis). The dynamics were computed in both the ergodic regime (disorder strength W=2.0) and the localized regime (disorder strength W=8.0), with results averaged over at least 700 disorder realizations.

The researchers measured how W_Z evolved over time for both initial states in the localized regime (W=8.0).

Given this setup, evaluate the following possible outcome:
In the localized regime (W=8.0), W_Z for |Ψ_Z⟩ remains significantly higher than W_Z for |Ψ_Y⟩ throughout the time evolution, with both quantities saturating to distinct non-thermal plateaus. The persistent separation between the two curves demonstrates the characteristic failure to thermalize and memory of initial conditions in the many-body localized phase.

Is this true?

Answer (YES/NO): YES